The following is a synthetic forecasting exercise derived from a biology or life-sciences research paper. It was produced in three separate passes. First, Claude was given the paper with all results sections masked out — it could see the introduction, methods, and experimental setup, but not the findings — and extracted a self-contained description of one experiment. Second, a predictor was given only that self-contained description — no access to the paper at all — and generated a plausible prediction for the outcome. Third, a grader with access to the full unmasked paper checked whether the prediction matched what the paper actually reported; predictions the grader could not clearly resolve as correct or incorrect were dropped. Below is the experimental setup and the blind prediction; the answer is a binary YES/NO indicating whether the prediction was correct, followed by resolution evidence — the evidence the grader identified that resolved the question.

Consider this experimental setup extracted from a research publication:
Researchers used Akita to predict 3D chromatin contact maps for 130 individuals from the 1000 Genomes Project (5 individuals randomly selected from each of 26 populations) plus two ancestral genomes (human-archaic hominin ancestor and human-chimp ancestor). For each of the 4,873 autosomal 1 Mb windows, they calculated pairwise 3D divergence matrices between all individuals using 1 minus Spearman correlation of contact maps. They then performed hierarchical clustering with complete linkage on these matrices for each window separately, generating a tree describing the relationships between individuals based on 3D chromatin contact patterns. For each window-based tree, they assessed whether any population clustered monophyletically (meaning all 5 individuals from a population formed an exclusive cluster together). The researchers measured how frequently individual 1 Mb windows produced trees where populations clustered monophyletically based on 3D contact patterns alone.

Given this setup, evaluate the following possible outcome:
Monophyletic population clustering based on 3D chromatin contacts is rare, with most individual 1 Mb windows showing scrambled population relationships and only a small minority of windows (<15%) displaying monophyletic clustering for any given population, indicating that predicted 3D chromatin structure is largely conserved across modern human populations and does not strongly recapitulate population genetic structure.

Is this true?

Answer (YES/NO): YES